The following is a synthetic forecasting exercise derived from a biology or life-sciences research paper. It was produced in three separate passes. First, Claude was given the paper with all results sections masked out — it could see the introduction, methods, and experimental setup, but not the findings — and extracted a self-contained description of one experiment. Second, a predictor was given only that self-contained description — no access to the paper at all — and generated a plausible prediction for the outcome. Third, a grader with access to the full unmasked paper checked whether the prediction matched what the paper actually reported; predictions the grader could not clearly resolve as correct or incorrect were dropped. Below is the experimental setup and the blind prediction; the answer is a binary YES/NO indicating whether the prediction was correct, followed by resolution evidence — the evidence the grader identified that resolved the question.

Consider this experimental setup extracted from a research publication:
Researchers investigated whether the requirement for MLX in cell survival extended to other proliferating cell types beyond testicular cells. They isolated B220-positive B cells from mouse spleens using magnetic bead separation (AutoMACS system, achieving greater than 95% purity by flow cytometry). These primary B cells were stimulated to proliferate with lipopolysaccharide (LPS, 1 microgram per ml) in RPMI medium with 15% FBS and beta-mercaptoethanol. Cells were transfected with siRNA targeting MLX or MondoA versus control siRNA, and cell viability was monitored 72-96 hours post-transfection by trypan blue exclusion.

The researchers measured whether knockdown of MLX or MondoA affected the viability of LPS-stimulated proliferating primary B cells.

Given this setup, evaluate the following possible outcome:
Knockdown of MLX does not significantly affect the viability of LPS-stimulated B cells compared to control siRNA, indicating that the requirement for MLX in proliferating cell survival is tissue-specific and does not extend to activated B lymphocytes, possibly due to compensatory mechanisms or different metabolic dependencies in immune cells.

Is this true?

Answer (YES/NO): NO